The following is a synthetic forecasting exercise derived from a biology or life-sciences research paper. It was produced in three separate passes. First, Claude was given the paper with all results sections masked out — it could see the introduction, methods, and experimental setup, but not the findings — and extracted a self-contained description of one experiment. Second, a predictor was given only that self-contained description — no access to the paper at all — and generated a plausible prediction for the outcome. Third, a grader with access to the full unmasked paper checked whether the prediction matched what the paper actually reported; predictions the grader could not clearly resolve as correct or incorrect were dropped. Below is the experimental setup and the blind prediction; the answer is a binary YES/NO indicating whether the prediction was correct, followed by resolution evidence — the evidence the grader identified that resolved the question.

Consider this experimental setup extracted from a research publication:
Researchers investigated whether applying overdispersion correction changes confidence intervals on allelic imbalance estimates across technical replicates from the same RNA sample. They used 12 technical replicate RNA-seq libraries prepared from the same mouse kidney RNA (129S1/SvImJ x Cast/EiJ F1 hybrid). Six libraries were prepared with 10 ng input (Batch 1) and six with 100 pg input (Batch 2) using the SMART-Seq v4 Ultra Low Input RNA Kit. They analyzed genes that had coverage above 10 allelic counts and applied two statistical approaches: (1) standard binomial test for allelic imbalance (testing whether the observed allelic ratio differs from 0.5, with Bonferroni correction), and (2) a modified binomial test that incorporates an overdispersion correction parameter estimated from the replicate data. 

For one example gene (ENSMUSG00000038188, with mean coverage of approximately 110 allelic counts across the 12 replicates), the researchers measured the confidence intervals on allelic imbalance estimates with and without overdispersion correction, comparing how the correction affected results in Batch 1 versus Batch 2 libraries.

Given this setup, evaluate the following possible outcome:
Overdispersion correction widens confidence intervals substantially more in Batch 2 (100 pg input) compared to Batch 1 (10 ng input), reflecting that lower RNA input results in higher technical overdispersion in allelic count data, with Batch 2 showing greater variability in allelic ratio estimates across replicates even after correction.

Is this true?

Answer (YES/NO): YES